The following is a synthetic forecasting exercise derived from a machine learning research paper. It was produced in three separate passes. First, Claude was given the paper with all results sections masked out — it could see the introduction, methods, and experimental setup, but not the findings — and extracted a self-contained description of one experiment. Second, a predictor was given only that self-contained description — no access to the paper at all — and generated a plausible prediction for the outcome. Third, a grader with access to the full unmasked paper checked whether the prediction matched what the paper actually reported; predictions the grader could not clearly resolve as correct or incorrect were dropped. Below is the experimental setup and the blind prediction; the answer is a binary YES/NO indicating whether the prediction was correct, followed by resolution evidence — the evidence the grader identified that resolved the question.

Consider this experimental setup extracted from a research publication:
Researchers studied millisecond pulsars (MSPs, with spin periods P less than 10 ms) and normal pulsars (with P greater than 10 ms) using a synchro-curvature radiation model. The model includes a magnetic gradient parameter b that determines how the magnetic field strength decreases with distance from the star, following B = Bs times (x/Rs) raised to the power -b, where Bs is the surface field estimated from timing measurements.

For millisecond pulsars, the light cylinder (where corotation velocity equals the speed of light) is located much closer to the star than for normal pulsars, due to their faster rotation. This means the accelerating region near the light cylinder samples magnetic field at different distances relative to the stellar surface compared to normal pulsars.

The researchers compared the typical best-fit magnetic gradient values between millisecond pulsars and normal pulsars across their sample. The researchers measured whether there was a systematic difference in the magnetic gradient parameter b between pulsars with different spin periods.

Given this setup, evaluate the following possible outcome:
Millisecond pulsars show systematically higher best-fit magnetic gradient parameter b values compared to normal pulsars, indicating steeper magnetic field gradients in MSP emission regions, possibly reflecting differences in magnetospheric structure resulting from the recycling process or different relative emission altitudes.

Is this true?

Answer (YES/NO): YES